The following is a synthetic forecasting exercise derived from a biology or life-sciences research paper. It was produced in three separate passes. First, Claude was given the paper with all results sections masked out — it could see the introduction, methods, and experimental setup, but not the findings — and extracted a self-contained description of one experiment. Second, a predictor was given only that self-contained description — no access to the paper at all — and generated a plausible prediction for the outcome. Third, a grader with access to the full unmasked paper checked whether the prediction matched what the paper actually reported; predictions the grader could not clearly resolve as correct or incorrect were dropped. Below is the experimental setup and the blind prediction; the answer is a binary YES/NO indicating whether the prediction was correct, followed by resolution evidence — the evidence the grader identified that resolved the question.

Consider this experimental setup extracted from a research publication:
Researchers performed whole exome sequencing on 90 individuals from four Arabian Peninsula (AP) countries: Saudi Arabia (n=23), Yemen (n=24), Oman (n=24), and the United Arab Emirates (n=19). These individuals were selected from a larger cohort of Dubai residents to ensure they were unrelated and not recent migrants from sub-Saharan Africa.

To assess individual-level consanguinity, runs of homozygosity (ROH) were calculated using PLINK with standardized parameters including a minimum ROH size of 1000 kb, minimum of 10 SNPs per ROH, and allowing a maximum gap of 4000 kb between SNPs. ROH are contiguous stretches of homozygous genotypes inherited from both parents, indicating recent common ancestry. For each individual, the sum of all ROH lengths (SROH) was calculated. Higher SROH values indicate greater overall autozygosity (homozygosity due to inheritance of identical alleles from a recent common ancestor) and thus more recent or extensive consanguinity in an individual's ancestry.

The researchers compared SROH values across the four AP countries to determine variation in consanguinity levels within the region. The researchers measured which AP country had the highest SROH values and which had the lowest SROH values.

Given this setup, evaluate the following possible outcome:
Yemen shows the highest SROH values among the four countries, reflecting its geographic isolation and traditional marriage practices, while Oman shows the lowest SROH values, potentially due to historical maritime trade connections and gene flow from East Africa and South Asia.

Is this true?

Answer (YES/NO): NO